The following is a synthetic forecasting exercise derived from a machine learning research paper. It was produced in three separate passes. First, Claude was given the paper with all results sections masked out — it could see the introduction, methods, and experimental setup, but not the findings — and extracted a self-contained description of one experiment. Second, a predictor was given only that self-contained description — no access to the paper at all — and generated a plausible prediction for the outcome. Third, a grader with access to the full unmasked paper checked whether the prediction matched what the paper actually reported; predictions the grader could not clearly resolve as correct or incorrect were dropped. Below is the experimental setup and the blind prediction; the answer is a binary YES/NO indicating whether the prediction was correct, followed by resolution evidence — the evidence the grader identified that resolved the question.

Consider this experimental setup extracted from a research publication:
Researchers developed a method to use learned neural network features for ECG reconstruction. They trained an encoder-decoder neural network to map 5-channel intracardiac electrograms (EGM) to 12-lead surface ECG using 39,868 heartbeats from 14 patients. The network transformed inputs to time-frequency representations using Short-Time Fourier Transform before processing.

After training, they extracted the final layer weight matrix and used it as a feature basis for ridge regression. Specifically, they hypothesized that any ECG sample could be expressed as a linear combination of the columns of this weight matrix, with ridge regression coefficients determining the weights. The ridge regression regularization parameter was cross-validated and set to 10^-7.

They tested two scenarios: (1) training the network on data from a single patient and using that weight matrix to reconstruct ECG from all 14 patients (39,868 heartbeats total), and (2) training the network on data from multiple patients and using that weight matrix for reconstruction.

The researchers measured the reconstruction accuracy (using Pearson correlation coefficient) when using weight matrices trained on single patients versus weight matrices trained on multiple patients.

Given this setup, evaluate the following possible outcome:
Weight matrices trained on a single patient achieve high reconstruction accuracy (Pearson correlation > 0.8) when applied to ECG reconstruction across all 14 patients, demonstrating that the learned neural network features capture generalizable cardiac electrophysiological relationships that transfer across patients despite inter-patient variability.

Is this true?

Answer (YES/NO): YES